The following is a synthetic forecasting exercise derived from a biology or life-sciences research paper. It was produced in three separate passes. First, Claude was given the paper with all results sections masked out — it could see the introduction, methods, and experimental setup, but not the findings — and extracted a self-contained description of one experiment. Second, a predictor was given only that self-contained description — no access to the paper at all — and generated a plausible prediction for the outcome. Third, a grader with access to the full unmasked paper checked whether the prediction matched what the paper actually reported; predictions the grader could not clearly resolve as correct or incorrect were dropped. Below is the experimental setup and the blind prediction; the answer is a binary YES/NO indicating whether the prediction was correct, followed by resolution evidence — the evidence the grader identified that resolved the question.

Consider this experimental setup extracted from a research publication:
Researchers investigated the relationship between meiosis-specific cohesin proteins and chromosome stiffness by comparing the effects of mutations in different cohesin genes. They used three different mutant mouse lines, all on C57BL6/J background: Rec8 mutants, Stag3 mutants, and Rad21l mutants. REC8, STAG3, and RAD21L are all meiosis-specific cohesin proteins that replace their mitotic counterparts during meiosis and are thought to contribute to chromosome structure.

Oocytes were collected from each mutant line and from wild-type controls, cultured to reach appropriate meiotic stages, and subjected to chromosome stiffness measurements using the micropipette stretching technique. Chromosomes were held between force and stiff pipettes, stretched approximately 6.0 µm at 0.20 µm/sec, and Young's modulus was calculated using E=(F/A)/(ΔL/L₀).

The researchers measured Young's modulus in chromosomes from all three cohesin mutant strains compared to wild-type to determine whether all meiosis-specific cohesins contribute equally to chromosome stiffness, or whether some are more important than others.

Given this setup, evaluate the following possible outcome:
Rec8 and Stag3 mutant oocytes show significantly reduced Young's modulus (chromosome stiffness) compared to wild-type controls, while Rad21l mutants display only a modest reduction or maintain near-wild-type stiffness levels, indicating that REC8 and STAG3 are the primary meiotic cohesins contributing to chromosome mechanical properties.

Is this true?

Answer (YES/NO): NO